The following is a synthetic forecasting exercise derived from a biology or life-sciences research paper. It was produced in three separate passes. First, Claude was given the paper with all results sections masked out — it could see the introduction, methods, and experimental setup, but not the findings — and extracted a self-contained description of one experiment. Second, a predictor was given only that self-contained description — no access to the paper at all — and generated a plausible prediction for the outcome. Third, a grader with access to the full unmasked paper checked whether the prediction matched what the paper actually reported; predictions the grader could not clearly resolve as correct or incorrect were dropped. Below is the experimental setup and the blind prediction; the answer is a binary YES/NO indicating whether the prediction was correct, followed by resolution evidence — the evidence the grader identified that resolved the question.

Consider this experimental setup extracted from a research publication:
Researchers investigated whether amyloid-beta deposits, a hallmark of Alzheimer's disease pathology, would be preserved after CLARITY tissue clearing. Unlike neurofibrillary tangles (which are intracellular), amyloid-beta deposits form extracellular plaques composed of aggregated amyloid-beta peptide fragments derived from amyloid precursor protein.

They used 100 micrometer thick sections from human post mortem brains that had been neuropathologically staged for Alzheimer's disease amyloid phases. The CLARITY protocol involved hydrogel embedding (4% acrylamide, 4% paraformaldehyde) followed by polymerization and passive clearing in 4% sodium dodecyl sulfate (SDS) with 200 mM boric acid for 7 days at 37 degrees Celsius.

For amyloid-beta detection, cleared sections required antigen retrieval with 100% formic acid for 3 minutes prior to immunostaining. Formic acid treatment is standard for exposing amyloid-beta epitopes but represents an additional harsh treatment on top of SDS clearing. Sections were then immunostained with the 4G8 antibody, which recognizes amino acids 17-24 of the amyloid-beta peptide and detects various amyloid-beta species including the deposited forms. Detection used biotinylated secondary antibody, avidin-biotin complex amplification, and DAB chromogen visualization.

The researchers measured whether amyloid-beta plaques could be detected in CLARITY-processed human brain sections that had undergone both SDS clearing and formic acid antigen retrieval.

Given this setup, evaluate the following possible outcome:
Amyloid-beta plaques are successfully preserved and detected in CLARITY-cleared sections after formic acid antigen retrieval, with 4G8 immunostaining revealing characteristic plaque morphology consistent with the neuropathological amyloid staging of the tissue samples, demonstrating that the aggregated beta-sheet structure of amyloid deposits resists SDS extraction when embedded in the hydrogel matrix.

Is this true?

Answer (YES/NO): YES